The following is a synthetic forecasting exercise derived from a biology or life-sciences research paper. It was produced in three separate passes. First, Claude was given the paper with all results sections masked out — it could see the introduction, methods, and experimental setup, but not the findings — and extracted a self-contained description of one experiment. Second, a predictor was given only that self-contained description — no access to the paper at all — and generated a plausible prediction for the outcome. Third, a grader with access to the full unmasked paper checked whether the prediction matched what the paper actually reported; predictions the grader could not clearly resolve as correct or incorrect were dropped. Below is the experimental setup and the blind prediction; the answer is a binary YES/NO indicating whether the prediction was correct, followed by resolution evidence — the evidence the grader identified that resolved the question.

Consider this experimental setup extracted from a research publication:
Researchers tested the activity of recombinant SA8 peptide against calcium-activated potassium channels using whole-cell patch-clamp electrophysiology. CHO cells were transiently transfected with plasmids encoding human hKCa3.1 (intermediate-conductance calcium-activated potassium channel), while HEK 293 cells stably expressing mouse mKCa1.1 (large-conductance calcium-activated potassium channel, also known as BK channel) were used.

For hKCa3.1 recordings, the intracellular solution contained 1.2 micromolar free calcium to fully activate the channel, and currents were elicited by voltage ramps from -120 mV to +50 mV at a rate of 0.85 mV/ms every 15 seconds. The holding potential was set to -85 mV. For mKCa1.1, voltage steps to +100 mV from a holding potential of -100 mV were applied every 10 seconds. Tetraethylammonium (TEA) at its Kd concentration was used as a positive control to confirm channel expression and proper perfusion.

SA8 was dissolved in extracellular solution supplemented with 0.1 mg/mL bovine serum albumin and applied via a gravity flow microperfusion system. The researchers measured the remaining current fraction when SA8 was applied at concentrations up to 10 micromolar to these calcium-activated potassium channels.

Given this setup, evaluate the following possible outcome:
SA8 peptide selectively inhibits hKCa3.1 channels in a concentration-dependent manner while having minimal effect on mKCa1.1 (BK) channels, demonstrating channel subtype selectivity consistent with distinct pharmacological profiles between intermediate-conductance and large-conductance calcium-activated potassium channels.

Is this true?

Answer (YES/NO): NO